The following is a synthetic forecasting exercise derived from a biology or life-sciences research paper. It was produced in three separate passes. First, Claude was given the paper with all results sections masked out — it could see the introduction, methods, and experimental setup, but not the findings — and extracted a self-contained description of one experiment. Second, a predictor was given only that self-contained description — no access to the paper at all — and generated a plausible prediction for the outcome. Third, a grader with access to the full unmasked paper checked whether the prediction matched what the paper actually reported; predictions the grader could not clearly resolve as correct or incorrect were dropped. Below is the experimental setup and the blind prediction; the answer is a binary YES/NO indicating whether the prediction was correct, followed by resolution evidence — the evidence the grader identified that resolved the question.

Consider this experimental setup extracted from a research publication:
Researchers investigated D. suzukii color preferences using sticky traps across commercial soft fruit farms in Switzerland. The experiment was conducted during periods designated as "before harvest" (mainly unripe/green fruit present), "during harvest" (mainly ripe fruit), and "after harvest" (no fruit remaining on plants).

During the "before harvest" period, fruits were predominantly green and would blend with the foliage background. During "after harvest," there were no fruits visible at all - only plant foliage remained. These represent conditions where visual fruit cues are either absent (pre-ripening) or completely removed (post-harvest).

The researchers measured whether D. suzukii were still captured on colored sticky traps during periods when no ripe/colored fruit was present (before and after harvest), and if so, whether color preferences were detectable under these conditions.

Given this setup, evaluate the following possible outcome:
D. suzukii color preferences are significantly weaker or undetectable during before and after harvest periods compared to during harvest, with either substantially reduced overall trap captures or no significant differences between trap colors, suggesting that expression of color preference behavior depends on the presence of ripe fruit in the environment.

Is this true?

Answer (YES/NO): YES